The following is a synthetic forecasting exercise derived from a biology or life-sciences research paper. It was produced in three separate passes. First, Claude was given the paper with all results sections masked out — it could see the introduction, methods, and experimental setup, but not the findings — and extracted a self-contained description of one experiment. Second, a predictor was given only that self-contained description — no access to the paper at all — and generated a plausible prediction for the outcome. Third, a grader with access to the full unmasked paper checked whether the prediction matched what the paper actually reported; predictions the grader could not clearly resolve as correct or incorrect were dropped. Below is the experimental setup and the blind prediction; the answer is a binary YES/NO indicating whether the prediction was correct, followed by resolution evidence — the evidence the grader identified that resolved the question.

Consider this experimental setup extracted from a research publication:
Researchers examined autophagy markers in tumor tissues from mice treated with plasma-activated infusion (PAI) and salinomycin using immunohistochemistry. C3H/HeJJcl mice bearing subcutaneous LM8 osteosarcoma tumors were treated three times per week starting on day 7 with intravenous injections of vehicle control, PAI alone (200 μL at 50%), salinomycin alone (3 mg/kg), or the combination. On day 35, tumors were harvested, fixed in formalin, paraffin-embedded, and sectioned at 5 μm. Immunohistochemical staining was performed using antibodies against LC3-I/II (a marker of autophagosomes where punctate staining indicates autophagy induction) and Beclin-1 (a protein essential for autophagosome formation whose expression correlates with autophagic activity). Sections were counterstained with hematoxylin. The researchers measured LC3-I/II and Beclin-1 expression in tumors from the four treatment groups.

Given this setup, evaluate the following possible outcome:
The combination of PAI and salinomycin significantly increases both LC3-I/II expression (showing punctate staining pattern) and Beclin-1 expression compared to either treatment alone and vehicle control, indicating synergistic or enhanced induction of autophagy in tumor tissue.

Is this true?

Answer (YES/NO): NO